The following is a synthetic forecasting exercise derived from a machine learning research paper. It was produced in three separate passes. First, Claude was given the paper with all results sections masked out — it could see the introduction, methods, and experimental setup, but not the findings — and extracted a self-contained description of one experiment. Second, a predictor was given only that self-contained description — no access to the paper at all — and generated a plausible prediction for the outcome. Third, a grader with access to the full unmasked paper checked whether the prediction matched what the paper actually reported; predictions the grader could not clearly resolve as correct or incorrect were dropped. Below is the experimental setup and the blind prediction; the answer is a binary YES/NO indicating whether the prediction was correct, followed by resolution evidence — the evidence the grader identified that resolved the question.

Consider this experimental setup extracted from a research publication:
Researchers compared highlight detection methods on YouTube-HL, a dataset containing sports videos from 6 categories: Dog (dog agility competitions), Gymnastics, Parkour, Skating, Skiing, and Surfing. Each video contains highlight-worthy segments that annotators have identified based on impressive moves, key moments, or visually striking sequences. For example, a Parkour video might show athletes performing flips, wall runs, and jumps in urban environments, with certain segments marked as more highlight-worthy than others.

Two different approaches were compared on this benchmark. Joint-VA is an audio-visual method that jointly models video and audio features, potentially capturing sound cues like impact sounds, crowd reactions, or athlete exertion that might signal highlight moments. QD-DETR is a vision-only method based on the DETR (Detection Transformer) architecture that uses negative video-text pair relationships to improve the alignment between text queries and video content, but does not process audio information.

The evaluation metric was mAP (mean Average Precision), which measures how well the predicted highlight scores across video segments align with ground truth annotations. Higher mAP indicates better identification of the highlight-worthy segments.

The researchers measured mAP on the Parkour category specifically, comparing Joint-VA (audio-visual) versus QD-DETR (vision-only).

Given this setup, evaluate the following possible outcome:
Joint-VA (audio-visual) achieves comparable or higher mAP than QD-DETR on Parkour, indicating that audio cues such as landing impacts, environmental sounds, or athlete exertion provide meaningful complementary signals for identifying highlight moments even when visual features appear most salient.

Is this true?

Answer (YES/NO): YES